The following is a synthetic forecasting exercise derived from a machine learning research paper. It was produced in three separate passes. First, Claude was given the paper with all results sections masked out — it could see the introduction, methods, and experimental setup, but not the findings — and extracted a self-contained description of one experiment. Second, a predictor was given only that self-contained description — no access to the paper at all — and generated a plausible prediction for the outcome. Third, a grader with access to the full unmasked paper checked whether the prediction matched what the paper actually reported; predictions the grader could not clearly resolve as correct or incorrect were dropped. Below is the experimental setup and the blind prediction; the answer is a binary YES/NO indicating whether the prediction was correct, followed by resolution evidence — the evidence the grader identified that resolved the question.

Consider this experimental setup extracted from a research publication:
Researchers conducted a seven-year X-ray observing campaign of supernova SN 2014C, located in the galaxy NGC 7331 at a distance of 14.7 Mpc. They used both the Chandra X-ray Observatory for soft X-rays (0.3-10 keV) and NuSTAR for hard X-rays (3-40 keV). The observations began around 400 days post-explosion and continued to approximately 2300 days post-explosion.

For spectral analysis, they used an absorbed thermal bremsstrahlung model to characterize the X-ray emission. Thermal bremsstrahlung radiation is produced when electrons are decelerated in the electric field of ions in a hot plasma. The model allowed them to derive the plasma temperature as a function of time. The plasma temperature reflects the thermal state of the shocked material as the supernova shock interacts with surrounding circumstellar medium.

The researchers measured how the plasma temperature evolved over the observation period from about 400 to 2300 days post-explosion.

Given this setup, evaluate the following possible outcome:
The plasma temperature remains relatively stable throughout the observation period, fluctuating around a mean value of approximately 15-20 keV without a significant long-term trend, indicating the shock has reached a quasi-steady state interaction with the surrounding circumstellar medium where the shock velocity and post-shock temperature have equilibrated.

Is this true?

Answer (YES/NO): NO